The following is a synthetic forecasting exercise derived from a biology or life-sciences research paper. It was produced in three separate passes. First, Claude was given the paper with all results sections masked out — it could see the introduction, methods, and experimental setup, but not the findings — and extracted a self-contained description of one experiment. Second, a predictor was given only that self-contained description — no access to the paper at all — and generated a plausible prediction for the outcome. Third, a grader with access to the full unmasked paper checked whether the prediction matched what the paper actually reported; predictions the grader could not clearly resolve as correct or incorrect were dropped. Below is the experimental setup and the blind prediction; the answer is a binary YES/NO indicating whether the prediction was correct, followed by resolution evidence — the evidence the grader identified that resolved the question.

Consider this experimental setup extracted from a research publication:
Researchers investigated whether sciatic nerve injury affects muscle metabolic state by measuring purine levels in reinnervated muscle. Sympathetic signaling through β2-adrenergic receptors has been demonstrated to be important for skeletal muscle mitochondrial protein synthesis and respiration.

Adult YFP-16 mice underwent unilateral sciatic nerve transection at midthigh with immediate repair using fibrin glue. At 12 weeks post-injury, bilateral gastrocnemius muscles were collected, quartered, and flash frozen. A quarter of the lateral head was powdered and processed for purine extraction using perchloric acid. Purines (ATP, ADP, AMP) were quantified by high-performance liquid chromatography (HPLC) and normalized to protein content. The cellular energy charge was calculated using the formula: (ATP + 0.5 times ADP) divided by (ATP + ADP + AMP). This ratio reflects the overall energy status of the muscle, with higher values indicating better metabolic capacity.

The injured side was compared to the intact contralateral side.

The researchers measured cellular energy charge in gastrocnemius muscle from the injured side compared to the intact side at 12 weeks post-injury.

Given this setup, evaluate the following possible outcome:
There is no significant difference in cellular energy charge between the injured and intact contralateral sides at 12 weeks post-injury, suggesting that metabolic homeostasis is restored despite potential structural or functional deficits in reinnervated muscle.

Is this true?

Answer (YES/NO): NO